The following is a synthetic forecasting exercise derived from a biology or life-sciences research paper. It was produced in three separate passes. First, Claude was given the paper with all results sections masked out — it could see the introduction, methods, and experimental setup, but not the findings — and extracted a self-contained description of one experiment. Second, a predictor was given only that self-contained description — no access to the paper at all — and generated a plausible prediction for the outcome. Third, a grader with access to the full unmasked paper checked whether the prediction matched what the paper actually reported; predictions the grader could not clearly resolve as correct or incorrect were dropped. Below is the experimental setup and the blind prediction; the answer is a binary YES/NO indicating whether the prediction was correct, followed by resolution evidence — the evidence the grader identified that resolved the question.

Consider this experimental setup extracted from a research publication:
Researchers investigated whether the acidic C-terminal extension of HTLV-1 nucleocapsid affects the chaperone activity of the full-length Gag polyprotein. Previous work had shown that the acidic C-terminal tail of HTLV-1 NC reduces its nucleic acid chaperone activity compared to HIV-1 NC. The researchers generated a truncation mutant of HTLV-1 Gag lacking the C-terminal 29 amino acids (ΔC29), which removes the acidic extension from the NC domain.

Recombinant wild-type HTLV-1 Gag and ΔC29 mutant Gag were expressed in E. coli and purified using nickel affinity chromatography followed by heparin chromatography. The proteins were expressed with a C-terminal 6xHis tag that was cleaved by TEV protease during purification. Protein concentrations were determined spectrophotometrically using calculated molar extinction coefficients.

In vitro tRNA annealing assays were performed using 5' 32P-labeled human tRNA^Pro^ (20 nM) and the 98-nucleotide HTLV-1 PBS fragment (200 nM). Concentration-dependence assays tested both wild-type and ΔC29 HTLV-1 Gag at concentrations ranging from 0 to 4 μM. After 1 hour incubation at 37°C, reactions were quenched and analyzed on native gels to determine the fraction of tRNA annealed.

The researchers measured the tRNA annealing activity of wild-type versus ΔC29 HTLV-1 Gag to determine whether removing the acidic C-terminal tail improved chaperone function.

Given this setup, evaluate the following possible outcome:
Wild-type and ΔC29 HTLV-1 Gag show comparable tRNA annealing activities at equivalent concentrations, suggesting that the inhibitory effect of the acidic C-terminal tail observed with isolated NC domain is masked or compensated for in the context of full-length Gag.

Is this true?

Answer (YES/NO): NO